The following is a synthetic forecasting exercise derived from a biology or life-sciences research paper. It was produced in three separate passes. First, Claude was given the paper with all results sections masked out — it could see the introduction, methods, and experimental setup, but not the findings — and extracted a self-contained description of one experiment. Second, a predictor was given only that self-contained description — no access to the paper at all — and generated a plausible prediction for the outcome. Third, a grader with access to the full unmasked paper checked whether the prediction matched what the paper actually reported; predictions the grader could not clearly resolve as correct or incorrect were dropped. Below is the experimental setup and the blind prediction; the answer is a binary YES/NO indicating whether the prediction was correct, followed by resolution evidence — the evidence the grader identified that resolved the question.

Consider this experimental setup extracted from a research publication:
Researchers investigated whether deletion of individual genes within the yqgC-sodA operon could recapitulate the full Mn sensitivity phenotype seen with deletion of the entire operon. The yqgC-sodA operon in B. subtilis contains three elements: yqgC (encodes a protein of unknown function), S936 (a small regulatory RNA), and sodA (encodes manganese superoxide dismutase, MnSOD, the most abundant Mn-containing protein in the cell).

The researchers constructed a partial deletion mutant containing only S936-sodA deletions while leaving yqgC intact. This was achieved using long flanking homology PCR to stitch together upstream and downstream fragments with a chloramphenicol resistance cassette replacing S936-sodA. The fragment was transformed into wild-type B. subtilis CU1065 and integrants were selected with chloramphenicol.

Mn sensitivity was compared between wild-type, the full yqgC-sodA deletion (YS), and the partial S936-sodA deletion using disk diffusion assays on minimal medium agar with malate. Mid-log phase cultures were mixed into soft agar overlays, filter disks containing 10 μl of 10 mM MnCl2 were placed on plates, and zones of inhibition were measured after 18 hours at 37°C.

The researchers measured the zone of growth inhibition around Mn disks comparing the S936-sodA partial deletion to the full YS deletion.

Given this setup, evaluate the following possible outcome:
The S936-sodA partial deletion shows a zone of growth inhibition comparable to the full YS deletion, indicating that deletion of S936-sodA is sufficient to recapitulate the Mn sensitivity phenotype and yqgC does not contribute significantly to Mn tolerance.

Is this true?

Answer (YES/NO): NO